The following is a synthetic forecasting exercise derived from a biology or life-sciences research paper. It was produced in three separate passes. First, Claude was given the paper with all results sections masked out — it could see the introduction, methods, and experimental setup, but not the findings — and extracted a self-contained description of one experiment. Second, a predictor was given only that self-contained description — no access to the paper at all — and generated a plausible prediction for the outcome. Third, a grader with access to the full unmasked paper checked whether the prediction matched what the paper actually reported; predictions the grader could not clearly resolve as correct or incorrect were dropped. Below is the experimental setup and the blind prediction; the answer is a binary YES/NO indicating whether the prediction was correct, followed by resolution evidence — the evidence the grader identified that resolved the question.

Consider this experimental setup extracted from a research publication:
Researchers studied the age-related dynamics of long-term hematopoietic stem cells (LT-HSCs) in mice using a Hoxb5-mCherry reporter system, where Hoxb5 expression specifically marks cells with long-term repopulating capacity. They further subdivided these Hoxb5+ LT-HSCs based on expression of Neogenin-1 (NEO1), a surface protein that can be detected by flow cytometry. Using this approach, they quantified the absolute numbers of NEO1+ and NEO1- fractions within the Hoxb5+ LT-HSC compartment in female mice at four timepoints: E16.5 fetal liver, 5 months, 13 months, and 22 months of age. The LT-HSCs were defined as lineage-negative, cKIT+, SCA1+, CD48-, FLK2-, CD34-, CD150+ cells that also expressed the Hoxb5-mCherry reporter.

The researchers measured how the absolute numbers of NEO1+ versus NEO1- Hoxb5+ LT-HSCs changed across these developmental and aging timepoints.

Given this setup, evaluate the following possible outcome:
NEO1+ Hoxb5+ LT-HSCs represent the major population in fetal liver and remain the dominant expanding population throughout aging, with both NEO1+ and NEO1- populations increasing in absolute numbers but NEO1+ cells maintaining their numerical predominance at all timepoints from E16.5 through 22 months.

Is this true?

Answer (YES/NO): NO